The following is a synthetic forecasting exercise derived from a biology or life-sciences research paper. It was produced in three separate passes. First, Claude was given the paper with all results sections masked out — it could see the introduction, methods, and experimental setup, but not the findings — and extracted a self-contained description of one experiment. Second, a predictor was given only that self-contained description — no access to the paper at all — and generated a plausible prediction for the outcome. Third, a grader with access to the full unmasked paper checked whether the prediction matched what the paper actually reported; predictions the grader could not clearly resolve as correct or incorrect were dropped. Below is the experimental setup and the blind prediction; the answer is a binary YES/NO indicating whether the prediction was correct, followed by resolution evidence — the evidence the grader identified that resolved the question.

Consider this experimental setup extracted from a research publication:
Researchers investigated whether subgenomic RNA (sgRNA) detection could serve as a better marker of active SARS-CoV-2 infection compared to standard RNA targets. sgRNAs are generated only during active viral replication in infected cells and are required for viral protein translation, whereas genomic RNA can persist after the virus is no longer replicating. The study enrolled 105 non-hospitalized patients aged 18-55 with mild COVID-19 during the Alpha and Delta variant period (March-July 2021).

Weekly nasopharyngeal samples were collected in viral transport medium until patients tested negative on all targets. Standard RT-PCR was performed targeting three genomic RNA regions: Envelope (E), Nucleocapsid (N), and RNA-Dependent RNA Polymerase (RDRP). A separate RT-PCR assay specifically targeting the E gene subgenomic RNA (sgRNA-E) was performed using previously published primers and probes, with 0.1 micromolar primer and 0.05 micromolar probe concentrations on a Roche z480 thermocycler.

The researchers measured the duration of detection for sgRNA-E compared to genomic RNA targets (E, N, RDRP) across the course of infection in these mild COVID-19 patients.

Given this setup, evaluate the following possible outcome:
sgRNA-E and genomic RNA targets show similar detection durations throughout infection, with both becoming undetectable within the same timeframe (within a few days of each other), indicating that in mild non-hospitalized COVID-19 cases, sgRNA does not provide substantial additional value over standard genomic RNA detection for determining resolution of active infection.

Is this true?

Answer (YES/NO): NO